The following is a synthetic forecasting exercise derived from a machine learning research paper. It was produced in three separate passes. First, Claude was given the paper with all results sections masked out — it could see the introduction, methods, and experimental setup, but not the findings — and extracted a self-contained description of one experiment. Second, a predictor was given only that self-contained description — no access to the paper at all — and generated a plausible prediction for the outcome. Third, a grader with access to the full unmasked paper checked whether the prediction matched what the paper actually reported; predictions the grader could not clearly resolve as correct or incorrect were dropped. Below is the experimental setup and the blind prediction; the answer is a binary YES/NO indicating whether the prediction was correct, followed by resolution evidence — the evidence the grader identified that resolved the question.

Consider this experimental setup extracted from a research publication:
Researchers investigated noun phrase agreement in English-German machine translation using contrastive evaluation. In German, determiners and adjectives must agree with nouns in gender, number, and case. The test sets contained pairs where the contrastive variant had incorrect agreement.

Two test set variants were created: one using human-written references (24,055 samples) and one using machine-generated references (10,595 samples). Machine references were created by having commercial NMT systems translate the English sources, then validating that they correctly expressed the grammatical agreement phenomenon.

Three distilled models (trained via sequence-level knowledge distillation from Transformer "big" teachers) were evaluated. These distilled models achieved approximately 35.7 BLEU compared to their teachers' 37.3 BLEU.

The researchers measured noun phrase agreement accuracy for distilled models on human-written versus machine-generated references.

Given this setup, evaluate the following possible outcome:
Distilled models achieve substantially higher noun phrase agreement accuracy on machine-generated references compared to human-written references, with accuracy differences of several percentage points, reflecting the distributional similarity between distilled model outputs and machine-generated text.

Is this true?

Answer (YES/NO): YES